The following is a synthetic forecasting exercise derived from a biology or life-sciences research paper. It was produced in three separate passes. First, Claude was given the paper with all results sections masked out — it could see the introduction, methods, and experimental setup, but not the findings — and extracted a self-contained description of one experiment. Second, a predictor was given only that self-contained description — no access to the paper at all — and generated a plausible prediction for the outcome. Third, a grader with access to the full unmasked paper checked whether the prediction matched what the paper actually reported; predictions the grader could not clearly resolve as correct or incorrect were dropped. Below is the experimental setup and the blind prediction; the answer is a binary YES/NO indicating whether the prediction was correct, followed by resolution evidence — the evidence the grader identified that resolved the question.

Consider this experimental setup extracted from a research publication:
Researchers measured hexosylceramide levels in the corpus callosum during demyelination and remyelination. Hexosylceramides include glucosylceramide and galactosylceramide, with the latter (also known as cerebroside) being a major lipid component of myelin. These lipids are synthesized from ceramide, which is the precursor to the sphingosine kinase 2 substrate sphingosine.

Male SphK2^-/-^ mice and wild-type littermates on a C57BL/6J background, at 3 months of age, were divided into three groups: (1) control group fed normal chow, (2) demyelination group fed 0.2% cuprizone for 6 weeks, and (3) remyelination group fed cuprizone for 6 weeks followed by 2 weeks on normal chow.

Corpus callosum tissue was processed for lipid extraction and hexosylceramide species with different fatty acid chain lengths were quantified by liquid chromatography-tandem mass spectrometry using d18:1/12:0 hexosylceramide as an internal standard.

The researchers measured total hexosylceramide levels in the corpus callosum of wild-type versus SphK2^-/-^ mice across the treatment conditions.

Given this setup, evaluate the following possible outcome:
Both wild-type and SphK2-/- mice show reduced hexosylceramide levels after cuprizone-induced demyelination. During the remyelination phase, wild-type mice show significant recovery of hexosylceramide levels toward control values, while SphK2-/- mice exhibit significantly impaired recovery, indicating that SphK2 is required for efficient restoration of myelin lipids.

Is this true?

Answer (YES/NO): NO